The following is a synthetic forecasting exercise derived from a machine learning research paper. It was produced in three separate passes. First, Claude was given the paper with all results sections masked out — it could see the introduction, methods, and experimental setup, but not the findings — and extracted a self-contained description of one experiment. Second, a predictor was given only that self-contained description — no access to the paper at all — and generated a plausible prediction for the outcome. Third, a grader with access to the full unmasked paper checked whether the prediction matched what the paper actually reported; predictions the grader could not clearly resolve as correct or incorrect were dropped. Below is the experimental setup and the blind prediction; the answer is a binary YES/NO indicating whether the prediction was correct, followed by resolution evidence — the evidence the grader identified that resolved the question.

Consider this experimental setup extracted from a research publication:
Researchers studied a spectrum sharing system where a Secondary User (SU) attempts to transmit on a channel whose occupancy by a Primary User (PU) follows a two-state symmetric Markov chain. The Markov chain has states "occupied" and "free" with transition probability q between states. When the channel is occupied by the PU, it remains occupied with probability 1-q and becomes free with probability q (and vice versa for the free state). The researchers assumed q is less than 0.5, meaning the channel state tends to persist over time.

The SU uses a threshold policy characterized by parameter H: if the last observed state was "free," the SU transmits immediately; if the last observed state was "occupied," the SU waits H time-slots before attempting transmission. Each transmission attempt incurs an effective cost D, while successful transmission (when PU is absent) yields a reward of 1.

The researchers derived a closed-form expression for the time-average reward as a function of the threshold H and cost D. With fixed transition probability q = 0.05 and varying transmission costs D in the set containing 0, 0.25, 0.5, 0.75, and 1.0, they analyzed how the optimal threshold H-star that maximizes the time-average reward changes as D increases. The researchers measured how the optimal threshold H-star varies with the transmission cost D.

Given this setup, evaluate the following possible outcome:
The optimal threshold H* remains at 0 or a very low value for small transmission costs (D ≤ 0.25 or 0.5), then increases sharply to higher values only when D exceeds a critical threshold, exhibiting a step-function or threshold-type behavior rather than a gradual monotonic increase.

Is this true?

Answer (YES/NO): NO